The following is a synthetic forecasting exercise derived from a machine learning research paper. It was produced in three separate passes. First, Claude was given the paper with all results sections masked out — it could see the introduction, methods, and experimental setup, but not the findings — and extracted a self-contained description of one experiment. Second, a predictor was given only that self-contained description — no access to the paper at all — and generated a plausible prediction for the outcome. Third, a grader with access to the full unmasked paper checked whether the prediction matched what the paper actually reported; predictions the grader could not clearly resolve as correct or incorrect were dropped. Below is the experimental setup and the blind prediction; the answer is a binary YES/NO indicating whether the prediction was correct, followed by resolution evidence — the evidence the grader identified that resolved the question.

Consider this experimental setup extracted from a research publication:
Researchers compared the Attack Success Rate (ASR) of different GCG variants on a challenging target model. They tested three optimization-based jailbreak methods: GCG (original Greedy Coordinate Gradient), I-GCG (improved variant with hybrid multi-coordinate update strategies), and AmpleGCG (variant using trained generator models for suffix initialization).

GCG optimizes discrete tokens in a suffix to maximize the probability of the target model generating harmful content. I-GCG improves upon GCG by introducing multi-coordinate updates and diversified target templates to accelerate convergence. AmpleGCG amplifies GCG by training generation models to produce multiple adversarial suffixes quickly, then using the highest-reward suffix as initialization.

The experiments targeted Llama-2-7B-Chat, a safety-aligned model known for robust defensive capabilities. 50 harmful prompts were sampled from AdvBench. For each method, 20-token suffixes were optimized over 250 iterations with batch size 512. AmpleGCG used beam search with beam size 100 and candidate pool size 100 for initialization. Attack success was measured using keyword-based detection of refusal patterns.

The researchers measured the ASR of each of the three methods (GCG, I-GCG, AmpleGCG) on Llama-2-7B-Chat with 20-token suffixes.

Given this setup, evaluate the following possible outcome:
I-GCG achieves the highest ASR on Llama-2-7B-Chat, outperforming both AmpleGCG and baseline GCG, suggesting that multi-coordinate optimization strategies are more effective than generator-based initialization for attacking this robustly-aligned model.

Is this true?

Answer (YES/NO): YES